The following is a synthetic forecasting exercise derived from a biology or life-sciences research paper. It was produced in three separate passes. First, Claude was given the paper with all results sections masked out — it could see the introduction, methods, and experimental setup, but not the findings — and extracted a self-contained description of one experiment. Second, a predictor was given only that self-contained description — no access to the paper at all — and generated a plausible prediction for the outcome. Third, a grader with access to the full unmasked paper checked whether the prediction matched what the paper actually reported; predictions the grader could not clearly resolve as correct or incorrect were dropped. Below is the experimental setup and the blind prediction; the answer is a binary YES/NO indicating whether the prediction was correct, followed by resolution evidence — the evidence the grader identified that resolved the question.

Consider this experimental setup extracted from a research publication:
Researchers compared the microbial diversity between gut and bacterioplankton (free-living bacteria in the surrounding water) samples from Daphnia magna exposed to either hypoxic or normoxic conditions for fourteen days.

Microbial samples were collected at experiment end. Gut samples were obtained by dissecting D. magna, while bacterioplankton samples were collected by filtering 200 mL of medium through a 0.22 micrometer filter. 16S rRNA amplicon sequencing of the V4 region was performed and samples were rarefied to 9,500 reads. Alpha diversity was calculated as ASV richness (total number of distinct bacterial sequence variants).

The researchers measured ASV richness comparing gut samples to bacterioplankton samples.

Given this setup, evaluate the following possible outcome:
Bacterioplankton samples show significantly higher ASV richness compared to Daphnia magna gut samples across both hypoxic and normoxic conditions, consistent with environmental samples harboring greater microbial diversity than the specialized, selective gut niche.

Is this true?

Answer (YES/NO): NO